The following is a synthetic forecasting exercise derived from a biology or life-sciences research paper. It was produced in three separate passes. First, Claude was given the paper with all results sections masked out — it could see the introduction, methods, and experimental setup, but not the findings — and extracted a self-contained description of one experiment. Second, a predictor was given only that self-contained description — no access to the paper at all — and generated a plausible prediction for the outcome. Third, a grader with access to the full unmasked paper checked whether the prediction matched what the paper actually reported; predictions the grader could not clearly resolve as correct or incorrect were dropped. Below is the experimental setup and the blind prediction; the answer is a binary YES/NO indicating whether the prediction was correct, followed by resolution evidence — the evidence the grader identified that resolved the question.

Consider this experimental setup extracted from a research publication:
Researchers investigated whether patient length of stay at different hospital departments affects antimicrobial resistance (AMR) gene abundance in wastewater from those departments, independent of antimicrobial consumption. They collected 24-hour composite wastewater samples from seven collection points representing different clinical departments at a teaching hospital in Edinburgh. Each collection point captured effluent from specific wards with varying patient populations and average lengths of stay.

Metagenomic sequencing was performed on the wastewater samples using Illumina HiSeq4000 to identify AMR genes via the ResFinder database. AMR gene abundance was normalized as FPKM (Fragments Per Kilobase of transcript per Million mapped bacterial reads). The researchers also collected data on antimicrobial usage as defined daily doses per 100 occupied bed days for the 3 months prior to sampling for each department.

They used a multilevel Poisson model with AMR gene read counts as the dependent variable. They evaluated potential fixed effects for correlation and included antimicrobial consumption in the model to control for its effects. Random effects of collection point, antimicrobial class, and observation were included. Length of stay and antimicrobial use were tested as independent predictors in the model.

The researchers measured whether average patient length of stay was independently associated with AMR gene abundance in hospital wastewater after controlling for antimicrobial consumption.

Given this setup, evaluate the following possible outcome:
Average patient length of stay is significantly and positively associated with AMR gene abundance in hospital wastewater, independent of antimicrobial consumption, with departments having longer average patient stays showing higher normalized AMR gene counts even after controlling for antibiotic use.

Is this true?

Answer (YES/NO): YES